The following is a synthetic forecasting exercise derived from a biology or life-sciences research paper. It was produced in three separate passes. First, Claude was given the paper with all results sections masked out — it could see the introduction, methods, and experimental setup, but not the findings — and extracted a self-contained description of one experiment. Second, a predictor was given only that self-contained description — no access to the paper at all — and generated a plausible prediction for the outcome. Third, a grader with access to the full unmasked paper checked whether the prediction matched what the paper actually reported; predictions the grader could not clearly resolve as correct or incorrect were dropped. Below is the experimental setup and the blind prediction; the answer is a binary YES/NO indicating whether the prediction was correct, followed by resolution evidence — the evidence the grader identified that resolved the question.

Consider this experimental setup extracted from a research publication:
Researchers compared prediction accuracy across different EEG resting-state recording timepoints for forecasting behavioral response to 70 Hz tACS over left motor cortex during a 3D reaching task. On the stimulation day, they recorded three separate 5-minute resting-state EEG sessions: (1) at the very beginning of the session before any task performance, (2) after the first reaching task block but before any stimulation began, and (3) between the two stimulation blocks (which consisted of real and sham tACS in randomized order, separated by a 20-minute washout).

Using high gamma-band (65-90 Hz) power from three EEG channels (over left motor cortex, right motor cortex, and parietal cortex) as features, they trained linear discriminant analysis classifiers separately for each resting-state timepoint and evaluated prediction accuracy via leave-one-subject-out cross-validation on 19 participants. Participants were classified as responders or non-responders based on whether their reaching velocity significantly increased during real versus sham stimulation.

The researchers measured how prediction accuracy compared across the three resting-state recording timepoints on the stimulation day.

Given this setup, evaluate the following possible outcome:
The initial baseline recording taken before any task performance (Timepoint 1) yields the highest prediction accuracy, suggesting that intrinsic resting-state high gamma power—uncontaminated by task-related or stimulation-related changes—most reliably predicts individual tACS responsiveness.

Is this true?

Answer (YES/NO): NO